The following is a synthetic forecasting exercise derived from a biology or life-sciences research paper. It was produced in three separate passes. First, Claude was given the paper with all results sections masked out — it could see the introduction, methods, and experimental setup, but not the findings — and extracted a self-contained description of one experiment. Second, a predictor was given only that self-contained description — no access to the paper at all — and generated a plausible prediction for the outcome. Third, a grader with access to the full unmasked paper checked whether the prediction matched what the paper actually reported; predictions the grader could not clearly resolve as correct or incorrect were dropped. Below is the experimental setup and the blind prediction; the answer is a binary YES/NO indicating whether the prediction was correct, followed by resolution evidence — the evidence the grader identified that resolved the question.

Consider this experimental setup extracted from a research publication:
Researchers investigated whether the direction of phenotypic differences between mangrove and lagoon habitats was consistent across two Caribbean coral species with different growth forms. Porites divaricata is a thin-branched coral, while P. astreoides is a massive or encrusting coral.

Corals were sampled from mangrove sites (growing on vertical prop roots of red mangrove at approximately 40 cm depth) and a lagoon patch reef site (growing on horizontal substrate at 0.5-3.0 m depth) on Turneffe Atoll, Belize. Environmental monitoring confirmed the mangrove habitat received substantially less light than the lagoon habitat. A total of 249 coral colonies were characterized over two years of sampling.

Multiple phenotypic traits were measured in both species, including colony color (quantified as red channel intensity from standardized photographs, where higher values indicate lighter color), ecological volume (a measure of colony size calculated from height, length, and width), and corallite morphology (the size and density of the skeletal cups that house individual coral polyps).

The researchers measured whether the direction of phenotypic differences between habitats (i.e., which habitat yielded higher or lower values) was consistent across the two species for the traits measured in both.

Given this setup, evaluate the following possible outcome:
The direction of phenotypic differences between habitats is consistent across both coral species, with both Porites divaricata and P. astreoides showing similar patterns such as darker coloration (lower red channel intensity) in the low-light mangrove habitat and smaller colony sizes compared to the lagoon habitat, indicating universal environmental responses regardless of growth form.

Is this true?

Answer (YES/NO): YES